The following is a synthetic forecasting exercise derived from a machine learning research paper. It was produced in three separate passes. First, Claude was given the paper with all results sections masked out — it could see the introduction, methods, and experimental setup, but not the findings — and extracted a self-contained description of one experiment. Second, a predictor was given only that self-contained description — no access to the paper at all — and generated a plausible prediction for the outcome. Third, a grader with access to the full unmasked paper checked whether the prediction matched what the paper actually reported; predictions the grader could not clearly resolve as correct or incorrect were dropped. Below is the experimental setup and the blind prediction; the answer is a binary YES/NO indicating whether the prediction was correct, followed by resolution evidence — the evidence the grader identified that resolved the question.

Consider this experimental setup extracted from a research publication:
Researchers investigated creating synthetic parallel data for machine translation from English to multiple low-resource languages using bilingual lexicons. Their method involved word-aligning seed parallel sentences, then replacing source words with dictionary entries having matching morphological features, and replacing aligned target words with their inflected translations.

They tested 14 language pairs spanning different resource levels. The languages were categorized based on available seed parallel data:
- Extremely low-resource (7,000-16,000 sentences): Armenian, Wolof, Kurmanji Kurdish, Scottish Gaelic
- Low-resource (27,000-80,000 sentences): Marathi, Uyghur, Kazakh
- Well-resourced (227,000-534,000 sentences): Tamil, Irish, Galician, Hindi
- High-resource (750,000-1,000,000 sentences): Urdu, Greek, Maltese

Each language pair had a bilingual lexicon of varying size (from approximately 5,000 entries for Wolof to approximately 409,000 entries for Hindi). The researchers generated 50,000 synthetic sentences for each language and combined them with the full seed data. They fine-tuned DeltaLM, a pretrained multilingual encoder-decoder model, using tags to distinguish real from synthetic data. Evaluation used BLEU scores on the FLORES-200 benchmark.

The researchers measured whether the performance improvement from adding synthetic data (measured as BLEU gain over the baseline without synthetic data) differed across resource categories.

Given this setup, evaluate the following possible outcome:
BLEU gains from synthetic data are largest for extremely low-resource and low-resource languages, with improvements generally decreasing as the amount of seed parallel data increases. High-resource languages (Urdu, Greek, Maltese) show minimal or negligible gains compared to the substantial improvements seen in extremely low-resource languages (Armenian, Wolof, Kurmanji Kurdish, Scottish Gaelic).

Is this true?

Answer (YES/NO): NO